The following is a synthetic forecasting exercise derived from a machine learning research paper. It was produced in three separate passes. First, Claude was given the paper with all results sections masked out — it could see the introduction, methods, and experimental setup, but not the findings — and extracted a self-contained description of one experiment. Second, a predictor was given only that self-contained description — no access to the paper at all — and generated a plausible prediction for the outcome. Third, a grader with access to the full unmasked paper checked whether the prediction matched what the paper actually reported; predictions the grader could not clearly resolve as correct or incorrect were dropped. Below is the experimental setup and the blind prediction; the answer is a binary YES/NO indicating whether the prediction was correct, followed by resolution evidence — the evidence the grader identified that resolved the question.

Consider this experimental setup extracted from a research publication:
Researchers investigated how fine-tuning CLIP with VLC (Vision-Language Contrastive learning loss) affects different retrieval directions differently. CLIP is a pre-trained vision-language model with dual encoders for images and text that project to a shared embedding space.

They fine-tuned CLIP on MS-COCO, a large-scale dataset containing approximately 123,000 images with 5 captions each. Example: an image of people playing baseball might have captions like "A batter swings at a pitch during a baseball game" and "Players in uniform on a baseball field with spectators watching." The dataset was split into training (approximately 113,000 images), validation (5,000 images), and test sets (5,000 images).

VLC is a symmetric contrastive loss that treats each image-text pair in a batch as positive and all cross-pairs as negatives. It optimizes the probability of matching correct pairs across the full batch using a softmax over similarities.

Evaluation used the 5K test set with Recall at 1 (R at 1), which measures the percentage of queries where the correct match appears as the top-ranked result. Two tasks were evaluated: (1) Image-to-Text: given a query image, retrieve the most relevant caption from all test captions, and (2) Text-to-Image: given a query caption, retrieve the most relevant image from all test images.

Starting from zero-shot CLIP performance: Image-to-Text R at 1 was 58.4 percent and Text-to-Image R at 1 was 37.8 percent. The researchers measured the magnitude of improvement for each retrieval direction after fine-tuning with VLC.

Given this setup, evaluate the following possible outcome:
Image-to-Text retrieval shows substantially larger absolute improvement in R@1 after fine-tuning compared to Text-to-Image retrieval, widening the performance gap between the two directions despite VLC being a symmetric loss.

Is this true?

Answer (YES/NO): NO